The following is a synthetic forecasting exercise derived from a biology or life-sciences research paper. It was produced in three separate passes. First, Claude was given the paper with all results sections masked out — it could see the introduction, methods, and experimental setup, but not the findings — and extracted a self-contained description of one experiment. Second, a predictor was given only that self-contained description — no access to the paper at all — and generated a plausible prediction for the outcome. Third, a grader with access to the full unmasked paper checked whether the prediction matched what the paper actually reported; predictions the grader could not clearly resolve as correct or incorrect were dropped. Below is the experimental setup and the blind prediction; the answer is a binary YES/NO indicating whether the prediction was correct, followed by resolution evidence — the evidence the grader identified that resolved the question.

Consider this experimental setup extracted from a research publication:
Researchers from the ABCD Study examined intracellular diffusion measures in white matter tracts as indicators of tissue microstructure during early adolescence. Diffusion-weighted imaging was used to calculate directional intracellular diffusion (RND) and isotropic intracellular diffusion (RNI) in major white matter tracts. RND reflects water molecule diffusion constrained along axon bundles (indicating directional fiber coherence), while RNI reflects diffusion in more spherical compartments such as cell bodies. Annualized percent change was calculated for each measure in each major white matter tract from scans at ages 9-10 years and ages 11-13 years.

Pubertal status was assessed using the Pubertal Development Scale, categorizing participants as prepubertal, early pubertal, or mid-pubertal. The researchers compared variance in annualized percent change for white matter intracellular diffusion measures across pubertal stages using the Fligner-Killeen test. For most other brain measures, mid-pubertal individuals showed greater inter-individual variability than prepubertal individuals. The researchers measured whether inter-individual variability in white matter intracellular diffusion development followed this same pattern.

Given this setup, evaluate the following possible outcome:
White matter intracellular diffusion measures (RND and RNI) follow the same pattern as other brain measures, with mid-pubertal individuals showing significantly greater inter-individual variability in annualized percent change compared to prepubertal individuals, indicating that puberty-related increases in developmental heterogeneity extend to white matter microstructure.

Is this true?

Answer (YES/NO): NO